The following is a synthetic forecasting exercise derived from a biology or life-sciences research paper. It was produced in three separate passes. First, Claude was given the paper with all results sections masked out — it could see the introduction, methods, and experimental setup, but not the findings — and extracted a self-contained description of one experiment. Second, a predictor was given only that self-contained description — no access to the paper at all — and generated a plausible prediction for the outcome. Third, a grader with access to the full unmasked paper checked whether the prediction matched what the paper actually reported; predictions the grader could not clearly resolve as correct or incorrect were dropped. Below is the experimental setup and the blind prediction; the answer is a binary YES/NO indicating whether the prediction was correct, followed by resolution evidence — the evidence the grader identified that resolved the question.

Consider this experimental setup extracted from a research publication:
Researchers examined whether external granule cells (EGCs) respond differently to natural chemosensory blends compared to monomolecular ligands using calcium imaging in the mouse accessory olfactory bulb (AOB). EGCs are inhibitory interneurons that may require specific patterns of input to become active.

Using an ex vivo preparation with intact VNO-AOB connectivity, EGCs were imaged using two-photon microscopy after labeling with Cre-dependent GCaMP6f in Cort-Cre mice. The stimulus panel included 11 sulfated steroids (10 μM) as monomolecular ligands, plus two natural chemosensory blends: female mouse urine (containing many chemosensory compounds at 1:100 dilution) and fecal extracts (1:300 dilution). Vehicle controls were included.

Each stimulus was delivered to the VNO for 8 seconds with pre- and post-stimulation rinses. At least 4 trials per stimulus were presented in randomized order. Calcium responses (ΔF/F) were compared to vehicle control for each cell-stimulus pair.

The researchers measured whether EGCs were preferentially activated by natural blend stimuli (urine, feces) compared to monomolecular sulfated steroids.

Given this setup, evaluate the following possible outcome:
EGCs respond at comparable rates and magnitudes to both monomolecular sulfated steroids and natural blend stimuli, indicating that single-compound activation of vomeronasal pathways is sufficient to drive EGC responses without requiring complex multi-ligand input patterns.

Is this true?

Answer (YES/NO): NO